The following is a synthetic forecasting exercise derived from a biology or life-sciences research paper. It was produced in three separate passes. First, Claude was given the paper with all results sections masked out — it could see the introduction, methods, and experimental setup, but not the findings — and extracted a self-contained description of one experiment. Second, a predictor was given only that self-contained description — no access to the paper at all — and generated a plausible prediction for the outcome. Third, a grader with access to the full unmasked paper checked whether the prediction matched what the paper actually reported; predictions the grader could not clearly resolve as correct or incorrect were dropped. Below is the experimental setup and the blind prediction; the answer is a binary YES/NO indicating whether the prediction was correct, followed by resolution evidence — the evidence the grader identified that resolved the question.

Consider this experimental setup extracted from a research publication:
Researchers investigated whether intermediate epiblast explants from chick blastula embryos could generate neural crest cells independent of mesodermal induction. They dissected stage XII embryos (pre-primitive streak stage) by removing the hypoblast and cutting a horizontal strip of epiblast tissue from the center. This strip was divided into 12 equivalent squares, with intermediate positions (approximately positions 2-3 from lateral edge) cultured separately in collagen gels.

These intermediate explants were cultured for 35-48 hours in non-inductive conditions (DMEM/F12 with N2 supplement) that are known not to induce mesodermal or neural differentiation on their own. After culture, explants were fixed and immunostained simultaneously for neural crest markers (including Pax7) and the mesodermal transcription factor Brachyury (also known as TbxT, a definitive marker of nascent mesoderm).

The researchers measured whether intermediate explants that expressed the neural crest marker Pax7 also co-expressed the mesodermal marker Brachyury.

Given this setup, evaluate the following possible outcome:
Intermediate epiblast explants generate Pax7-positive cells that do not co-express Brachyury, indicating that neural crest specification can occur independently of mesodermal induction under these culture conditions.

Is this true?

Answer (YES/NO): YES